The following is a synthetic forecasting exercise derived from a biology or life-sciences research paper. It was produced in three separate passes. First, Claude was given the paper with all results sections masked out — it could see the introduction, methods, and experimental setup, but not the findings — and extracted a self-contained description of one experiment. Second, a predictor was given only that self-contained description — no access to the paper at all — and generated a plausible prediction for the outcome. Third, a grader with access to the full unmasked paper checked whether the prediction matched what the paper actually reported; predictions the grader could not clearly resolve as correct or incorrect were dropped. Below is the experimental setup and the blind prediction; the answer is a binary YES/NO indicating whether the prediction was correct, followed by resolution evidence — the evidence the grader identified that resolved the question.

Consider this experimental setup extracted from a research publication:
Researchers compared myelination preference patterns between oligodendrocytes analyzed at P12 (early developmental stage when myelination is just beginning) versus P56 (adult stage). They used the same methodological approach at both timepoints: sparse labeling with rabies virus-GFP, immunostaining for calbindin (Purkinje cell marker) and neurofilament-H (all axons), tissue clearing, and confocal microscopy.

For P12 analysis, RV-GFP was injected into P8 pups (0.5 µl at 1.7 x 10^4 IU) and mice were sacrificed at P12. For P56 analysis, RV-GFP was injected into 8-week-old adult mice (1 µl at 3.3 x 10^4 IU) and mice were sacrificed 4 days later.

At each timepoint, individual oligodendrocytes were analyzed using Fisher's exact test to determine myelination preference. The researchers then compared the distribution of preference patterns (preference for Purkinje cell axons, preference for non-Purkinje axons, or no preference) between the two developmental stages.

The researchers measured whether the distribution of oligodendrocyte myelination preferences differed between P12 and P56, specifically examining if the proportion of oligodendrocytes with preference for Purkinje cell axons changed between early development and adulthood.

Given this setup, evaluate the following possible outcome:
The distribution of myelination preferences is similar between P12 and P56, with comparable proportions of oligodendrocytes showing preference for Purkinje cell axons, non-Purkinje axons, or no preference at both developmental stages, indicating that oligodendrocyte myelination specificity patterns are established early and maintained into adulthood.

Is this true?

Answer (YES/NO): NO